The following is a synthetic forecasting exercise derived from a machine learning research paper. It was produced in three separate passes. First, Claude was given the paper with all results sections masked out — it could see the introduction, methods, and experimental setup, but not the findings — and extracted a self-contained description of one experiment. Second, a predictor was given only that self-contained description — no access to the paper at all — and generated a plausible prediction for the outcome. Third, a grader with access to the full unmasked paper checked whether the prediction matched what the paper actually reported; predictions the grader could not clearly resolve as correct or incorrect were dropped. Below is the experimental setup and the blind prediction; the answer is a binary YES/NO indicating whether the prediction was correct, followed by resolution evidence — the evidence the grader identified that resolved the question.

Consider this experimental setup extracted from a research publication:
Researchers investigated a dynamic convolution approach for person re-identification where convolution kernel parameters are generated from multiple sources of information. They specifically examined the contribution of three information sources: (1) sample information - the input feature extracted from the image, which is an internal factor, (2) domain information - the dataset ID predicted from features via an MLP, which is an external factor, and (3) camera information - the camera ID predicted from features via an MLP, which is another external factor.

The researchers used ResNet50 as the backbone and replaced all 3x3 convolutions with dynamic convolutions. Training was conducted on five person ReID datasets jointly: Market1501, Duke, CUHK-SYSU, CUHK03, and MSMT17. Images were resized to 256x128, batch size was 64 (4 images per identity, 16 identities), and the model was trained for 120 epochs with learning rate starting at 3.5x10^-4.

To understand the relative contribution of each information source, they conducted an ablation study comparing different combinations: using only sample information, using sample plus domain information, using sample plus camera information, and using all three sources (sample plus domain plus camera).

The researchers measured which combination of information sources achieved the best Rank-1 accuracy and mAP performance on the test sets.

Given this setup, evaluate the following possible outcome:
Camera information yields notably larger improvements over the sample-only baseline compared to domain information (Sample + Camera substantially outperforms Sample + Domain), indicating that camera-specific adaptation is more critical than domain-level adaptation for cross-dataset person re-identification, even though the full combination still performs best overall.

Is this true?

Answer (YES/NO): NO